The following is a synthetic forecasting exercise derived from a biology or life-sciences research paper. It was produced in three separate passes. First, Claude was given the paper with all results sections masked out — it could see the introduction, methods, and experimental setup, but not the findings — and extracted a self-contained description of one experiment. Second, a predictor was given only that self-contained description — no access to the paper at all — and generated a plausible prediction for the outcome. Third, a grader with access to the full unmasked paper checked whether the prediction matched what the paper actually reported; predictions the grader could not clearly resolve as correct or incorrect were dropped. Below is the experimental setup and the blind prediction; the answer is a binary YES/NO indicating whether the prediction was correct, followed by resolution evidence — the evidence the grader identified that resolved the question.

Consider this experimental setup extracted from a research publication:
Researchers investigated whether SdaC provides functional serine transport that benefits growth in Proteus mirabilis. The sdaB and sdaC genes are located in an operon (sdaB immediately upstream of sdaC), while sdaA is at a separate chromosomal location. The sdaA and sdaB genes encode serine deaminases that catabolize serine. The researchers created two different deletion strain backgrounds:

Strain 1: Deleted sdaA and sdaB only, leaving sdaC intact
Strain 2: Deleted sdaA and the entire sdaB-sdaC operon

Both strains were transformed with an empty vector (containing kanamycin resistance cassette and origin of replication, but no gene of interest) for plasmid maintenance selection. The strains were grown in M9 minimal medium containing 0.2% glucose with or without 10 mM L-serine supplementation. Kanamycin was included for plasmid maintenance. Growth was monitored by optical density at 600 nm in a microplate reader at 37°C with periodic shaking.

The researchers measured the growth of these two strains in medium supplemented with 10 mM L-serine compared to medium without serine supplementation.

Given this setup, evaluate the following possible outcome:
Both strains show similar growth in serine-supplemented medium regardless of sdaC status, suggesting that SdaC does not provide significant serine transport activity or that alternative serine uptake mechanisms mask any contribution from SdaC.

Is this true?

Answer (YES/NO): NO